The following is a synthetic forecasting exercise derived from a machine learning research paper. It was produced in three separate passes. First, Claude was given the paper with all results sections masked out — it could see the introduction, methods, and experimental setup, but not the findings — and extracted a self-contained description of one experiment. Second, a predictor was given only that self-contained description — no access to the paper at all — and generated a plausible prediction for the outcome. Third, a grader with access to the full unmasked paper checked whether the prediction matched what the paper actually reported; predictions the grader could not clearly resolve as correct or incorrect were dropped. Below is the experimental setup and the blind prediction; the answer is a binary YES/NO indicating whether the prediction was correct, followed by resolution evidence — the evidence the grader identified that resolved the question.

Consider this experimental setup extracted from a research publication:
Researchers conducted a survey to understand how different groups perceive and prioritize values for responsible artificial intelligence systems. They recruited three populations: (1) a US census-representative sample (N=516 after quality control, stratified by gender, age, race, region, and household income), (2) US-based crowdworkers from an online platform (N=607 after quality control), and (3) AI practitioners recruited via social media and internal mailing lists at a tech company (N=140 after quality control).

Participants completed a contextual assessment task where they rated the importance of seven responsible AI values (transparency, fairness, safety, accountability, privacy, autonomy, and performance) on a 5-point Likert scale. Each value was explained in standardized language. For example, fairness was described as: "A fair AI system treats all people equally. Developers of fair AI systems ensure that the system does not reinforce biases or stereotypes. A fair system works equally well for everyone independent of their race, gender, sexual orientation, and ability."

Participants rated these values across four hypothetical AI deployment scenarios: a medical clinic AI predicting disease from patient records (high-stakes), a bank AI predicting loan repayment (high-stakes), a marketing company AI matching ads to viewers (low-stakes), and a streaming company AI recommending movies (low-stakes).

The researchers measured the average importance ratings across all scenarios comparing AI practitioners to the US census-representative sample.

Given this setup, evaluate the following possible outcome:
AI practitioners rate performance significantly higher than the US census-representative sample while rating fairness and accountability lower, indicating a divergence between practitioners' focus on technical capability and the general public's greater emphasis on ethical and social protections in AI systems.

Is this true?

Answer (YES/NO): NO